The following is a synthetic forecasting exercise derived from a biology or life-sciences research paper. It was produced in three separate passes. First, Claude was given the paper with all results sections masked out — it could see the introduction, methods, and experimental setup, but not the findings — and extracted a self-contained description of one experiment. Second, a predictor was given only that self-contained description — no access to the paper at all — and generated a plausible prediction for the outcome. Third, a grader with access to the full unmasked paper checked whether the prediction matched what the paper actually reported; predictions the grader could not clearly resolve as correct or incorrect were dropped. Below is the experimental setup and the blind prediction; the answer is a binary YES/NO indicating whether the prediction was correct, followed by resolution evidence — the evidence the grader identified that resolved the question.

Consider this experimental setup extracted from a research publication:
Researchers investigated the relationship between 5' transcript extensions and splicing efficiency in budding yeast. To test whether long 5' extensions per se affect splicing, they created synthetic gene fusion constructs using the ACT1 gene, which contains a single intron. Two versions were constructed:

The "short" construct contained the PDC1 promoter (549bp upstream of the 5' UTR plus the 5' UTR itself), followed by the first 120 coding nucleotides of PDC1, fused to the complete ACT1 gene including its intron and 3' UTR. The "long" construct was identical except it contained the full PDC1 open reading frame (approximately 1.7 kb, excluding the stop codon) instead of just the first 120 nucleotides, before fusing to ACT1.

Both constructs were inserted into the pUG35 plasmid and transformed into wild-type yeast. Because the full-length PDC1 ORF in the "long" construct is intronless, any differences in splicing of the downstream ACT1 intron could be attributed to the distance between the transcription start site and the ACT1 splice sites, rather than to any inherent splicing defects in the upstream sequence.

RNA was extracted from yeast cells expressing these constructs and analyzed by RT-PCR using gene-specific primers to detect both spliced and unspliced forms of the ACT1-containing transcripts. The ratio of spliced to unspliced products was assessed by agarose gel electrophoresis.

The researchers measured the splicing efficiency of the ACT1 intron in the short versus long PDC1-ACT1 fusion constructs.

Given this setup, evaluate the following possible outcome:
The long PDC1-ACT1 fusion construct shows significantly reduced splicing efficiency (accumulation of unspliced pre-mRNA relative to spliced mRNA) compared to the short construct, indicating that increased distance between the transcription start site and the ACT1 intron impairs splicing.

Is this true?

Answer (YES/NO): YES